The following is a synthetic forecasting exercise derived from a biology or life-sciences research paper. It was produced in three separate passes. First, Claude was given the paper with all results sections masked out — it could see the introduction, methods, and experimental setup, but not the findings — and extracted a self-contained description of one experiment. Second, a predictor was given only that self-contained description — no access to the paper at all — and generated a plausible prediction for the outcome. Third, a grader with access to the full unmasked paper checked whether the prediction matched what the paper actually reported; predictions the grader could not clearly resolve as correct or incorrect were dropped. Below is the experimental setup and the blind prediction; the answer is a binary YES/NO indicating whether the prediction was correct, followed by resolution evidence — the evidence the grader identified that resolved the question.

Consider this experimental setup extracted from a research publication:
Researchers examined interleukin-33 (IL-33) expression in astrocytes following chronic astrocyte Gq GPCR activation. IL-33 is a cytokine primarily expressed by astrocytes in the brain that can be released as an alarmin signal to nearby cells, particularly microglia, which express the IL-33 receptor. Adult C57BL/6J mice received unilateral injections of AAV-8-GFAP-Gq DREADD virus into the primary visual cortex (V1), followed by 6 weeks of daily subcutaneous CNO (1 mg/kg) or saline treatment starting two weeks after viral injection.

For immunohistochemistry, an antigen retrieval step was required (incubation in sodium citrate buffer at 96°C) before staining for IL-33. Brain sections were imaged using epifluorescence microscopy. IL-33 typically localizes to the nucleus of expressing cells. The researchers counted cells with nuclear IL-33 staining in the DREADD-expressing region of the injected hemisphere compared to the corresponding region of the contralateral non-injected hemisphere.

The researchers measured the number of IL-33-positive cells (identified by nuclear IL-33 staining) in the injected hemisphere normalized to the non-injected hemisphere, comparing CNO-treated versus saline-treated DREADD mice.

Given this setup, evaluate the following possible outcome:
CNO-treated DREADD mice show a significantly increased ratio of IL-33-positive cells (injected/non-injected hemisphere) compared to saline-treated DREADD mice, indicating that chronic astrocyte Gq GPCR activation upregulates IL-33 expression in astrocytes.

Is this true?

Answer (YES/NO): NO